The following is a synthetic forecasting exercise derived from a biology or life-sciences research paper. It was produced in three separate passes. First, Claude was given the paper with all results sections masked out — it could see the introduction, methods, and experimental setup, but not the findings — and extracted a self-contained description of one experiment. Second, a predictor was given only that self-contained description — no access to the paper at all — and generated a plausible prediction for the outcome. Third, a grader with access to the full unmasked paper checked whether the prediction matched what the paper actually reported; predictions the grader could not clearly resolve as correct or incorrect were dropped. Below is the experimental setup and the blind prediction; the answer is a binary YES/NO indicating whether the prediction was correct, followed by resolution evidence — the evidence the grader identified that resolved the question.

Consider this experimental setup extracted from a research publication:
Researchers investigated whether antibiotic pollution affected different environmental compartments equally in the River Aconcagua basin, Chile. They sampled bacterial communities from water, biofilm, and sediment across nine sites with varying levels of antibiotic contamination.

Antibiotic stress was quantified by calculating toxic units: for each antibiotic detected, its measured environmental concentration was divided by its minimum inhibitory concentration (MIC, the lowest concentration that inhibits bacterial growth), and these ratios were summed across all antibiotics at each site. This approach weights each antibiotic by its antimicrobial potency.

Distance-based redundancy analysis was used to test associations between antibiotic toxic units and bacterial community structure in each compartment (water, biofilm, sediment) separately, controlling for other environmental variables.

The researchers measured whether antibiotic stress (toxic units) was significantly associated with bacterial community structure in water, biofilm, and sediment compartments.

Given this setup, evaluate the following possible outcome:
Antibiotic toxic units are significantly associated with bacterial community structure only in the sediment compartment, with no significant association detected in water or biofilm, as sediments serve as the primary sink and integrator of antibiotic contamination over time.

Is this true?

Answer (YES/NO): YES